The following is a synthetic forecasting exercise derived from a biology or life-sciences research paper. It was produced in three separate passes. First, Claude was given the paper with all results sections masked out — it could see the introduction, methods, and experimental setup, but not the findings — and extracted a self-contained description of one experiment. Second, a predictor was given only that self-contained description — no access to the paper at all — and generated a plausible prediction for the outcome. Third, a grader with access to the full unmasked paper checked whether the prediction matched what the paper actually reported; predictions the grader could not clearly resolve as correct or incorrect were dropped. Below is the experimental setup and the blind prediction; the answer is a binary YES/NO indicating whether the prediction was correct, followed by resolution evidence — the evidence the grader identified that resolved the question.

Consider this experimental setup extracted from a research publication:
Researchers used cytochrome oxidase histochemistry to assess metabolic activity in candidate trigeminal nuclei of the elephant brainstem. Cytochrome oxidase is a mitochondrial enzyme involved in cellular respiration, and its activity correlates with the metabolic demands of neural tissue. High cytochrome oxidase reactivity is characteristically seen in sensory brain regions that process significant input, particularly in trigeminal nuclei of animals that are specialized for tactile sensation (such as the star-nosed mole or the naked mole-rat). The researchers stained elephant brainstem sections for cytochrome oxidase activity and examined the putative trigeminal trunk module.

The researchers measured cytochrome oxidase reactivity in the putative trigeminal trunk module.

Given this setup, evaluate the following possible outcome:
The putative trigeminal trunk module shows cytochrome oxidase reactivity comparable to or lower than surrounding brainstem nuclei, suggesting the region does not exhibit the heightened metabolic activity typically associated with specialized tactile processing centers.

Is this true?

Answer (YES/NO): NO